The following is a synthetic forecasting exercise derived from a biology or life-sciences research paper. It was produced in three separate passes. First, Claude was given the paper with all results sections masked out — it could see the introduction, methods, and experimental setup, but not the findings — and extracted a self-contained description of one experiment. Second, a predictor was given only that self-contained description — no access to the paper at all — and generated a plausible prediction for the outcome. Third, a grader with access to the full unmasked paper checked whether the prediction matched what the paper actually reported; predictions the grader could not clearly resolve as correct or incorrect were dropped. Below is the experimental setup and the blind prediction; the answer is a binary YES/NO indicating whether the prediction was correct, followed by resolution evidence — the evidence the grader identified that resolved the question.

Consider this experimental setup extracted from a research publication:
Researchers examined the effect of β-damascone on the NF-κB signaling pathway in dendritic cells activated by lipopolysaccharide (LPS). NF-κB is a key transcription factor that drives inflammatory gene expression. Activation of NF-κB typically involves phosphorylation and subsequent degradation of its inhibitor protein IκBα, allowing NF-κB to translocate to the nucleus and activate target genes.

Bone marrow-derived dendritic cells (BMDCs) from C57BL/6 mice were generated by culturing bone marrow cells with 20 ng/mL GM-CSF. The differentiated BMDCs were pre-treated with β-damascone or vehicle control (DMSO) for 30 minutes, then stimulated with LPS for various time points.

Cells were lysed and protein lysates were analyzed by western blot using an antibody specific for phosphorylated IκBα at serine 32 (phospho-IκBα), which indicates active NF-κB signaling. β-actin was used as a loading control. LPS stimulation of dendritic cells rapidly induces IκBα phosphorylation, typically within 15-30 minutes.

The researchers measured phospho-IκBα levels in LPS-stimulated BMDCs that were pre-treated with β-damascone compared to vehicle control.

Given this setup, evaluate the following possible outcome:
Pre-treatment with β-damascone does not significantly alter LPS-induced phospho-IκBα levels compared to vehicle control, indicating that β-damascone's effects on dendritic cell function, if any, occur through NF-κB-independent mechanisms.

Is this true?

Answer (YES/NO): NO